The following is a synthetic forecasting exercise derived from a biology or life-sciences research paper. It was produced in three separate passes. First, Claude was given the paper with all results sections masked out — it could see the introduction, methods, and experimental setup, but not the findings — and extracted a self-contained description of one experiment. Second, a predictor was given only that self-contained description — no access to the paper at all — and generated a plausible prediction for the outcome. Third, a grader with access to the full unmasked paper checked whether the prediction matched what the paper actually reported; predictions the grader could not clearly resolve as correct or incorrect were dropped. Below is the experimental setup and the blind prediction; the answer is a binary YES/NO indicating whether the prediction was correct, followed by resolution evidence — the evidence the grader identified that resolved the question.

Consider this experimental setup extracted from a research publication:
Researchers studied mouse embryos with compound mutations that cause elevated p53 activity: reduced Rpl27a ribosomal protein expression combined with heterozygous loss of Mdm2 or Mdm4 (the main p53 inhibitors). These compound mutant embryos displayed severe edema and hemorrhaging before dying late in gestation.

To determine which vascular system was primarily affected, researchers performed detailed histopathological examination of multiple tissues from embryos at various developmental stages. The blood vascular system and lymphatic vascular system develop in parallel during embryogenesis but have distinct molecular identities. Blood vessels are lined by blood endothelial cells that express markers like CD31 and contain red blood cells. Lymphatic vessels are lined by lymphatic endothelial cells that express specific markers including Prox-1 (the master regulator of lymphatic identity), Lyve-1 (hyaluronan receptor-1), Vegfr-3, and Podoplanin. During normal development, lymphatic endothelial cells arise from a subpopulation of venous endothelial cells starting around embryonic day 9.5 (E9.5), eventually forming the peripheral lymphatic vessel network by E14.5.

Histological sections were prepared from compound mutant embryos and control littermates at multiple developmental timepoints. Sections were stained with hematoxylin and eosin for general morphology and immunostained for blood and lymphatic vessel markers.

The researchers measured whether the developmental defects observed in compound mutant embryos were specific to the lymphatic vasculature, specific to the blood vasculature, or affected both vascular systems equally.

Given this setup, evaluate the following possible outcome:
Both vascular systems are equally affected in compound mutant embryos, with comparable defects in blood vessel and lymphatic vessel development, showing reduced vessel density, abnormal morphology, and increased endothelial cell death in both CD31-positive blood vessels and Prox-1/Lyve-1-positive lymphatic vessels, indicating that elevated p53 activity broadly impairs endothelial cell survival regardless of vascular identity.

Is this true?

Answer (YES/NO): NO